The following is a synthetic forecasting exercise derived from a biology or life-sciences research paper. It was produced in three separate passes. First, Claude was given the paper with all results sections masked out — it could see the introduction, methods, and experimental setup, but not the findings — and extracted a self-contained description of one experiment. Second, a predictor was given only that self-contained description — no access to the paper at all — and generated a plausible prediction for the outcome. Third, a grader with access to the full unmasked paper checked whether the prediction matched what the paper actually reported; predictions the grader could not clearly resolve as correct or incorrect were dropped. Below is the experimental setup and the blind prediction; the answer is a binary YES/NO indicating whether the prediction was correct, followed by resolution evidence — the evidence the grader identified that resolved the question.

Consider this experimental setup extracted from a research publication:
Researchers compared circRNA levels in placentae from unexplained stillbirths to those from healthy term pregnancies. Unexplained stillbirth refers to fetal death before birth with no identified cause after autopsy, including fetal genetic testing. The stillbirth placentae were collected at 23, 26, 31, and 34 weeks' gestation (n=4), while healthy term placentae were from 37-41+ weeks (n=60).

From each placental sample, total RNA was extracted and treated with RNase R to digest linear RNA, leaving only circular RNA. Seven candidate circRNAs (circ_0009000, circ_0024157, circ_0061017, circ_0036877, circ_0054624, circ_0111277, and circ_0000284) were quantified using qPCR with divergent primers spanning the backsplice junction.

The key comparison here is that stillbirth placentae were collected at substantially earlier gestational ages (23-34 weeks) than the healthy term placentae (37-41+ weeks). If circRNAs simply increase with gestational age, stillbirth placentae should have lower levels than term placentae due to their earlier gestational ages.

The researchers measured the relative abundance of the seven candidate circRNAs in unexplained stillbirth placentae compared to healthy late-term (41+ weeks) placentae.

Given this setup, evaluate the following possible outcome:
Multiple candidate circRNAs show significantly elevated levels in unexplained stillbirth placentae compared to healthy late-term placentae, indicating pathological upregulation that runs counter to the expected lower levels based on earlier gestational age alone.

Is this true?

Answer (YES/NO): NO